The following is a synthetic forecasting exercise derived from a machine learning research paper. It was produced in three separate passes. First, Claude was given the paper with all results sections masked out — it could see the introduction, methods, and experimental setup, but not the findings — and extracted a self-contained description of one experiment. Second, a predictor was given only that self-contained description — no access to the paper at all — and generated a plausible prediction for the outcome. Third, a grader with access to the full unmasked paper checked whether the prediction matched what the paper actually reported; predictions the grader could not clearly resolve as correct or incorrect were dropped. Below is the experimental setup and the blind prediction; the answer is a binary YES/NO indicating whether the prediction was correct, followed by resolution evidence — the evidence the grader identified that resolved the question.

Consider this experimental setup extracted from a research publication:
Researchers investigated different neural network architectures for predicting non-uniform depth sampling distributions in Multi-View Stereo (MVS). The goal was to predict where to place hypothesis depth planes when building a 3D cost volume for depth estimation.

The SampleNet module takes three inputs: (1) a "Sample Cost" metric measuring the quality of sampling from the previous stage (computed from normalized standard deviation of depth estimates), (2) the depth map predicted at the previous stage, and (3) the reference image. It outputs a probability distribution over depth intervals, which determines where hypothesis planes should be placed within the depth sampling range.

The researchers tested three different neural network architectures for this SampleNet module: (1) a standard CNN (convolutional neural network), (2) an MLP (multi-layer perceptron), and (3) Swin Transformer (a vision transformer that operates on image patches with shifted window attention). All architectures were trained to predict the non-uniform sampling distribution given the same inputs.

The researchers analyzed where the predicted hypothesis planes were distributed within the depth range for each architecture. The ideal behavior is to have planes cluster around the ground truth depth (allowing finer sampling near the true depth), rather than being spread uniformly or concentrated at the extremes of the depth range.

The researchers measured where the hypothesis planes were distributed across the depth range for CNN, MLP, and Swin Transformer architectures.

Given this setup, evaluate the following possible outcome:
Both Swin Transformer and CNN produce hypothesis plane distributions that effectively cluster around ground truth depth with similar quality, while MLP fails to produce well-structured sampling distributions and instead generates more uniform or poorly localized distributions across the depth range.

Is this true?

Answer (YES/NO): NO